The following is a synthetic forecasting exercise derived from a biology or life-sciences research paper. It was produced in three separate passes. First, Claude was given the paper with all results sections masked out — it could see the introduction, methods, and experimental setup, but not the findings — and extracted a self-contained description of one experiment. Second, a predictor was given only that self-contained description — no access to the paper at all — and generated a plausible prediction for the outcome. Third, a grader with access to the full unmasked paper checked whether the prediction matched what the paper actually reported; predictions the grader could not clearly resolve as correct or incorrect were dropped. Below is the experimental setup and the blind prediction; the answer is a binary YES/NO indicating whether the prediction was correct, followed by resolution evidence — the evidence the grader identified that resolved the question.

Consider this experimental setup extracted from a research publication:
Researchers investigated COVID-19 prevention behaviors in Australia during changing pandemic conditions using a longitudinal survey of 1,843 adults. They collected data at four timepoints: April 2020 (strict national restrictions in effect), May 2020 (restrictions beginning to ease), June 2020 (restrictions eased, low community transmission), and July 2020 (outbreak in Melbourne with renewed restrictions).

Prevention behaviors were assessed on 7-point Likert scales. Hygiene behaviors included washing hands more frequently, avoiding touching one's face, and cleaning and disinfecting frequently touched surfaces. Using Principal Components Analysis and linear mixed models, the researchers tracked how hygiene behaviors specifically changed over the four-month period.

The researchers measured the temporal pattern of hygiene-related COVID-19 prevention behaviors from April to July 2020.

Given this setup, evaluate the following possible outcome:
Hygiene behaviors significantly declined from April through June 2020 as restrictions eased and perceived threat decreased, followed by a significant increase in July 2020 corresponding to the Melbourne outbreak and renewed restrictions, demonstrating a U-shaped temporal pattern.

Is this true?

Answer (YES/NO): NO